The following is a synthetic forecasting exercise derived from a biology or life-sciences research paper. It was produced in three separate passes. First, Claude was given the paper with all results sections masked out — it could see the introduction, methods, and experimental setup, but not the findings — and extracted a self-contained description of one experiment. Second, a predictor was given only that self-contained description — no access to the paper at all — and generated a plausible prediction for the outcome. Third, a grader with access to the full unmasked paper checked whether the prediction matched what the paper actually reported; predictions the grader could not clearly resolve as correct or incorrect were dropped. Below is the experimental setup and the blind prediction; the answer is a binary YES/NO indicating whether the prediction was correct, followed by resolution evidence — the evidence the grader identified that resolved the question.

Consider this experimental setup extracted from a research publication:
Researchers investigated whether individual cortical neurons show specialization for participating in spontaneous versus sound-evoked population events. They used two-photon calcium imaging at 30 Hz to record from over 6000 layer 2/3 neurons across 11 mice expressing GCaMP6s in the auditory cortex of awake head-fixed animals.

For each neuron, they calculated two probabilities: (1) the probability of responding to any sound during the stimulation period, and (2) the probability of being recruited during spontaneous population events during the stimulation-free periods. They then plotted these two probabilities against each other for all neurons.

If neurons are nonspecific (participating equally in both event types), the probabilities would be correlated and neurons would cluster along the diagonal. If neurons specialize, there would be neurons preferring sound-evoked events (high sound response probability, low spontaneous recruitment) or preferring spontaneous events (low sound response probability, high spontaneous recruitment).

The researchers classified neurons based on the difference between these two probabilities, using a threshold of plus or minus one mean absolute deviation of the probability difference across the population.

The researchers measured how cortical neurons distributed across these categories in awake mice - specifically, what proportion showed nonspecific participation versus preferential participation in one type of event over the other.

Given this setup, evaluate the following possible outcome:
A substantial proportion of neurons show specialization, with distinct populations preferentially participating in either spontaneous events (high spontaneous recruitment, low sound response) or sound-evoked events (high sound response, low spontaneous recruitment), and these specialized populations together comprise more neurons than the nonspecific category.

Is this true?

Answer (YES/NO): NO